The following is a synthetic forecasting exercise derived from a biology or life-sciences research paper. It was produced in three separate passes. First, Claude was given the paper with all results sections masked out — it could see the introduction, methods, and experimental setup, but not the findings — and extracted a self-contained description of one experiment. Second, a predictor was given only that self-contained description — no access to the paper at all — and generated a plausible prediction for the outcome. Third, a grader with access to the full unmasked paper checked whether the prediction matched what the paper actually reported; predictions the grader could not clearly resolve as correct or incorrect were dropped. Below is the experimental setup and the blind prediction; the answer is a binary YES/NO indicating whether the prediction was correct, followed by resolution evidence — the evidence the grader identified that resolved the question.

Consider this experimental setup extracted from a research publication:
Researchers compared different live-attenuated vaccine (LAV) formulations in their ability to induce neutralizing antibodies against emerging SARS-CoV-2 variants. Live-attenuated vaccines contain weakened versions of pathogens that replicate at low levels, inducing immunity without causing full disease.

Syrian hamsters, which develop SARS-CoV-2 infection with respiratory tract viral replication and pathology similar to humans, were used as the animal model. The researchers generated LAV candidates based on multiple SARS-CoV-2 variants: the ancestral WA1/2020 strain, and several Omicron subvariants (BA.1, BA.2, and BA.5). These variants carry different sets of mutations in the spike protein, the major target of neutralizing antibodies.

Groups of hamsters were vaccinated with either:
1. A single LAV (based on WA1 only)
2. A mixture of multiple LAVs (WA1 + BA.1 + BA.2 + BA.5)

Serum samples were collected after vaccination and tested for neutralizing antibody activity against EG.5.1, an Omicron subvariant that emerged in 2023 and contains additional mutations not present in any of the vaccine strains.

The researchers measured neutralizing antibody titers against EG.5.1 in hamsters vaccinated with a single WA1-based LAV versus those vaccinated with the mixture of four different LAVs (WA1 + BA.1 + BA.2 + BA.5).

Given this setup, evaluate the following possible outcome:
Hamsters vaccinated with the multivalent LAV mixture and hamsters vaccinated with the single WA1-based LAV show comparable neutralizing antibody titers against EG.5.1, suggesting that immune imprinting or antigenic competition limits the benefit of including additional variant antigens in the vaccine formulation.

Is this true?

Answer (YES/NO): NO